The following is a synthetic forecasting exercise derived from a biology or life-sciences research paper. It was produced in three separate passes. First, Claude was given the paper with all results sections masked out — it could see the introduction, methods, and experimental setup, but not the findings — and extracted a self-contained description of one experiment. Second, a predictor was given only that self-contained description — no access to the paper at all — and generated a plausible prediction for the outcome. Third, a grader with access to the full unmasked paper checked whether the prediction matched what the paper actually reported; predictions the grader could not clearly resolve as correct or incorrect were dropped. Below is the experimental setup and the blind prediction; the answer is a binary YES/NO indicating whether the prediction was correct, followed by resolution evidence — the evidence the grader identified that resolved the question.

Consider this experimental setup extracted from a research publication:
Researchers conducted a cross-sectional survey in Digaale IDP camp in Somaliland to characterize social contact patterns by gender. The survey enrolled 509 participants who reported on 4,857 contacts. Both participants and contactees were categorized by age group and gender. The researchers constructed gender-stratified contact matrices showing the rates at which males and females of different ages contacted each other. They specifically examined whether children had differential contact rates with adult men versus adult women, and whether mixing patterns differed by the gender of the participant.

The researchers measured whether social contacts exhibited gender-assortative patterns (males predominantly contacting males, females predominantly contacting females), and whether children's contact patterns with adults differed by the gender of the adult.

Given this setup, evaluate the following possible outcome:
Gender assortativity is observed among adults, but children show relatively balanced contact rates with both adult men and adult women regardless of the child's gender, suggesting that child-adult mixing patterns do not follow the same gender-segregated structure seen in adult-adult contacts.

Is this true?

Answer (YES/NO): NO